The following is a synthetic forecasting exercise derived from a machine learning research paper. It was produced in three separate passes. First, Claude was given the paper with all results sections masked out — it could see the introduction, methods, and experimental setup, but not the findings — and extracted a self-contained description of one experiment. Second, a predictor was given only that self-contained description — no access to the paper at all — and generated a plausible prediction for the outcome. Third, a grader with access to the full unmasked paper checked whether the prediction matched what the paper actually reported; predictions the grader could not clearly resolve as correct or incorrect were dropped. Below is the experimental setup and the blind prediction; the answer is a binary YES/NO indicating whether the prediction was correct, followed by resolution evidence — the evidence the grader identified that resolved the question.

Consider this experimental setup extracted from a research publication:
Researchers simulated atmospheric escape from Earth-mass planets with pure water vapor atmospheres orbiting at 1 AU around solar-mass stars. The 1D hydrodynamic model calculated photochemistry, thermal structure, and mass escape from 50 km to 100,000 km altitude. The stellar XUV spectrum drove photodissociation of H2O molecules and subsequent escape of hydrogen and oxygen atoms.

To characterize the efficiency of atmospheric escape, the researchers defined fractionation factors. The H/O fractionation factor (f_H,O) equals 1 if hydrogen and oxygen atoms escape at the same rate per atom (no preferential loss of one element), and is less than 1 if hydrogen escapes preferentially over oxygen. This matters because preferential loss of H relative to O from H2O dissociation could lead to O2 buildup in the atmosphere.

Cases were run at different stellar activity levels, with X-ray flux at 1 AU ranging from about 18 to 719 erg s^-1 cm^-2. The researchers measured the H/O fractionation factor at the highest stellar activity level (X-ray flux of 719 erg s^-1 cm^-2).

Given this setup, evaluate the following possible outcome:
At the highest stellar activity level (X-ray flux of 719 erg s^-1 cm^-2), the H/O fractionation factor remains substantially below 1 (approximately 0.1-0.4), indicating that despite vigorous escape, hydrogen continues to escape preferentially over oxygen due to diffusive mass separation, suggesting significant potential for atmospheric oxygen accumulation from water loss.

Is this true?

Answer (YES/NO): NO